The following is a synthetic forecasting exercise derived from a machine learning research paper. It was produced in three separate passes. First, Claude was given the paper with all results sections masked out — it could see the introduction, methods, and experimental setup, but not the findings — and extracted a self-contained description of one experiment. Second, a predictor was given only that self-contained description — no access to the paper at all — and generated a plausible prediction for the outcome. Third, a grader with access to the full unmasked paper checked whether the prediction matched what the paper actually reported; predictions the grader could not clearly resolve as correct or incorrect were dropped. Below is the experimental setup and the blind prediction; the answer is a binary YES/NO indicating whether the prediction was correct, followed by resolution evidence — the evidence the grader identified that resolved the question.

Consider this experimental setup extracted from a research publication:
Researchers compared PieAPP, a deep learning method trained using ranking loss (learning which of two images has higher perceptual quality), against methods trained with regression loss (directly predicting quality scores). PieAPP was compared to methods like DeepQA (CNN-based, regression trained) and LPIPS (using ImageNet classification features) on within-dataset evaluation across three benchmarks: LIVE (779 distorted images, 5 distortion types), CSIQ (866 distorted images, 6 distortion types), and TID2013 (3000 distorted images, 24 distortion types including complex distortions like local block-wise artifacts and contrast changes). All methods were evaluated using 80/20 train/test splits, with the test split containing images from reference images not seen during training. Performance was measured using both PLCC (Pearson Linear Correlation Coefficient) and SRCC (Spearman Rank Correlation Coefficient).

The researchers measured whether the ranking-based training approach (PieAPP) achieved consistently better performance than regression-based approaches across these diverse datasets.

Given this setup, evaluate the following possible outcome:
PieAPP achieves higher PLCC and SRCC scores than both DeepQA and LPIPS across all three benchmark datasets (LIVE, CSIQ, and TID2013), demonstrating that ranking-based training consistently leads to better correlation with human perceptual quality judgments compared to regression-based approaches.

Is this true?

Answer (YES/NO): NO